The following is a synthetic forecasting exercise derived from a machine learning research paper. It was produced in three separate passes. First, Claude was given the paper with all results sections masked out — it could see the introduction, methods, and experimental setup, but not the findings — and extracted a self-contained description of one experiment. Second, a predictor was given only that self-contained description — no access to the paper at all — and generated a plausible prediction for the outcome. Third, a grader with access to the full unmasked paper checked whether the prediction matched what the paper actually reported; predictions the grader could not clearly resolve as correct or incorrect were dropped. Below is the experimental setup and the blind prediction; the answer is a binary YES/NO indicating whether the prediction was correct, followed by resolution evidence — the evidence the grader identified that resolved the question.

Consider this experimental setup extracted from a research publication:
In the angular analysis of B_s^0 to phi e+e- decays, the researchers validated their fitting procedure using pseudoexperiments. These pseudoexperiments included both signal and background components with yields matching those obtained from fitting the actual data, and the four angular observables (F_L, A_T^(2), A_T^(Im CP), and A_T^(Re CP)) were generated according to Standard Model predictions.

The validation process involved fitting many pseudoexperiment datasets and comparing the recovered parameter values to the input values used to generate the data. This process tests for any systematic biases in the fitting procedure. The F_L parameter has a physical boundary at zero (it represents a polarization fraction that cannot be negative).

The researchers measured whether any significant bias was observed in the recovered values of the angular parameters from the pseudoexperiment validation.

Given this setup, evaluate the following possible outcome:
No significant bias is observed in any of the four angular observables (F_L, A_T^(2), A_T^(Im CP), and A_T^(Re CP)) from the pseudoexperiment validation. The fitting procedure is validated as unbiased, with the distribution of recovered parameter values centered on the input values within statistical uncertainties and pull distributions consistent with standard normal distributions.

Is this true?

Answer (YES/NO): NO